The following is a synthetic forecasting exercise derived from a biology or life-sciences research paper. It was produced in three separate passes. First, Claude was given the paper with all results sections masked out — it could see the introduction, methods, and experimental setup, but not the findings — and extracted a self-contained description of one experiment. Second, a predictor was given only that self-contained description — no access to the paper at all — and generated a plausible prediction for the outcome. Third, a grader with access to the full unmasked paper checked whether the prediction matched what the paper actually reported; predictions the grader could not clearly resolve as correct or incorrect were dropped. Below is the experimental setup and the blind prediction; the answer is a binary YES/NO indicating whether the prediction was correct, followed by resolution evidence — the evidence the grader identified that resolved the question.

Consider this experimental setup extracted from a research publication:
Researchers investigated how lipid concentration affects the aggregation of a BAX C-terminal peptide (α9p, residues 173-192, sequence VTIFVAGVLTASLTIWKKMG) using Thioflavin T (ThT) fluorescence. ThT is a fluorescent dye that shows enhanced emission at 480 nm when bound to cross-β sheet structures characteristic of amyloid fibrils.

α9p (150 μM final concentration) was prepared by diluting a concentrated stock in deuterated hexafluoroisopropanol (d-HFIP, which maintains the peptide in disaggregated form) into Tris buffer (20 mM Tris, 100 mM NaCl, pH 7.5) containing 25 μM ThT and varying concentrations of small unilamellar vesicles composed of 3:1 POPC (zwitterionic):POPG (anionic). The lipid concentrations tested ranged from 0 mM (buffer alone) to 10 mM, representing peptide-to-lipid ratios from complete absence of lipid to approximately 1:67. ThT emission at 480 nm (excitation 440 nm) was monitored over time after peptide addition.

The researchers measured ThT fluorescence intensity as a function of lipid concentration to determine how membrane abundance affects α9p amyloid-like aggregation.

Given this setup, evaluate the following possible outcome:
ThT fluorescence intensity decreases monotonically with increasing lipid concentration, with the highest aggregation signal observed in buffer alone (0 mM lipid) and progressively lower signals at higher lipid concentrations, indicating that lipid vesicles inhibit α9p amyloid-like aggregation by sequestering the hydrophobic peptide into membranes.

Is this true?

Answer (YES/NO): NO